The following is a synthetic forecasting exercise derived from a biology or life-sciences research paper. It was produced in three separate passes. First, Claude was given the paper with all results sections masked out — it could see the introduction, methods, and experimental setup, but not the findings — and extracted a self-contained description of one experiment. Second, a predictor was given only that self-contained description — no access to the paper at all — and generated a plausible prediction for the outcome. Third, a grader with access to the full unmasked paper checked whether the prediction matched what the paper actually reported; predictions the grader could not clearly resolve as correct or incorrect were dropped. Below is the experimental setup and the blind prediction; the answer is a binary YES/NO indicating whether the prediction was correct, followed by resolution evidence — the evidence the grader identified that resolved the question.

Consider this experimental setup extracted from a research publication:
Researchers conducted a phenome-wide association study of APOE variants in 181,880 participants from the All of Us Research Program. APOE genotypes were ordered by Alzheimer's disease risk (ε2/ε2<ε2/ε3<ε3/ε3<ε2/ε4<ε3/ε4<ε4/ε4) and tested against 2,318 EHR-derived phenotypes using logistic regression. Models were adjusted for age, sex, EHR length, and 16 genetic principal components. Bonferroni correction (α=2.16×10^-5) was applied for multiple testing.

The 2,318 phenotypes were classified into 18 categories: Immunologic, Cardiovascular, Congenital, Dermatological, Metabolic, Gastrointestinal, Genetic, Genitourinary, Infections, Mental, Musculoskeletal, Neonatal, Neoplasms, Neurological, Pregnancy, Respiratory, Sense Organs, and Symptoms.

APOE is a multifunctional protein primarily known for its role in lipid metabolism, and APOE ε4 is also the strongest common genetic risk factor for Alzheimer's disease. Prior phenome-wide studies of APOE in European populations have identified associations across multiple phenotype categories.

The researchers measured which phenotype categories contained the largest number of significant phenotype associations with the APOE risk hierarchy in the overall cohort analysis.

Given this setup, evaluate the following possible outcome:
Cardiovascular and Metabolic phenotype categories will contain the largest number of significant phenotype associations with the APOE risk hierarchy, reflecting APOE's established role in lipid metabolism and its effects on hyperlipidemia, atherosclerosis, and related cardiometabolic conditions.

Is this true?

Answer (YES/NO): NO